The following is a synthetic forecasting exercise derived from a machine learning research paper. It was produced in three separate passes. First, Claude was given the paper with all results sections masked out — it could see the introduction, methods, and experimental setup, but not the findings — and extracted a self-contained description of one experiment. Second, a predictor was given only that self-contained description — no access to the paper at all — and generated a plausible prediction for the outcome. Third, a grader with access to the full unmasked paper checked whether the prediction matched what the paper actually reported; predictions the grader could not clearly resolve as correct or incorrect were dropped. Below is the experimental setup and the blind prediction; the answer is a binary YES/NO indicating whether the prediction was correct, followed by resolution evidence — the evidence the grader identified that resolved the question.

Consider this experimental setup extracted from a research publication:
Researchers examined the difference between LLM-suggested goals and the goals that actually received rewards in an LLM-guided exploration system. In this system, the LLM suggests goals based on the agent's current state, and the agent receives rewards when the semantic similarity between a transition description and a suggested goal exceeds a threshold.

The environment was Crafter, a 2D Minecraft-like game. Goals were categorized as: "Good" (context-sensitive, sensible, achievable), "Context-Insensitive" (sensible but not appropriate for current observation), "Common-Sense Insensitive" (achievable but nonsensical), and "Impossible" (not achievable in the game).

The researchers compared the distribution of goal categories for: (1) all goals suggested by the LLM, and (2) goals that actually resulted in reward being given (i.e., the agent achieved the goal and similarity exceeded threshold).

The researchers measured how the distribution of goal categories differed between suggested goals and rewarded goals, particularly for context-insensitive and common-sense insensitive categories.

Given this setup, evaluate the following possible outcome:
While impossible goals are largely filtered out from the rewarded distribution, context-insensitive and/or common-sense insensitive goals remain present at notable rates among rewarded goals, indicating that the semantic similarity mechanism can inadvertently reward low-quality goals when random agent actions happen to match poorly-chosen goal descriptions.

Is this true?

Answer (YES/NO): YES